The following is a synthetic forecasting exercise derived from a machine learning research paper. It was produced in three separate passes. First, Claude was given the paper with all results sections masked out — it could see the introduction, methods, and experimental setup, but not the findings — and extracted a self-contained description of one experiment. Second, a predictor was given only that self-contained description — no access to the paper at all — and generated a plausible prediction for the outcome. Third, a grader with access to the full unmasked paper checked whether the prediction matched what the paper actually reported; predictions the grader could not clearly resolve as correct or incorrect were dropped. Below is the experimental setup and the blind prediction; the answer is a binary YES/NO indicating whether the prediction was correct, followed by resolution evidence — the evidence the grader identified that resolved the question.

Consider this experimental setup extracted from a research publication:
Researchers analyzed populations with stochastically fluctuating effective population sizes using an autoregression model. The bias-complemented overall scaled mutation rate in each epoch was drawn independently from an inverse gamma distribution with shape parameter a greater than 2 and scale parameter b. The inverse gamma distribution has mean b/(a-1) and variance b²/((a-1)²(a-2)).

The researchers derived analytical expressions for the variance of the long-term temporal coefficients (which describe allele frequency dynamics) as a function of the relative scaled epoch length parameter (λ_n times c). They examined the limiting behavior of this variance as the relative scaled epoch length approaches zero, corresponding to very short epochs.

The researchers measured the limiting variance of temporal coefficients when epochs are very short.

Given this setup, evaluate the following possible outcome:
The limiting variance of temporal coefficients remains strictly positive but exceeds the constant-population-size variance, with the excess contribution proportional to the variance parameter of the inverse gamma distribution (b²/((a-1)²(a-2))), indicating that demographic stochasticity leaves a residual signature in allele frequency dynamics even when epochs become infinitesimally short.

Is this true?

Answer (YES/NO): NO